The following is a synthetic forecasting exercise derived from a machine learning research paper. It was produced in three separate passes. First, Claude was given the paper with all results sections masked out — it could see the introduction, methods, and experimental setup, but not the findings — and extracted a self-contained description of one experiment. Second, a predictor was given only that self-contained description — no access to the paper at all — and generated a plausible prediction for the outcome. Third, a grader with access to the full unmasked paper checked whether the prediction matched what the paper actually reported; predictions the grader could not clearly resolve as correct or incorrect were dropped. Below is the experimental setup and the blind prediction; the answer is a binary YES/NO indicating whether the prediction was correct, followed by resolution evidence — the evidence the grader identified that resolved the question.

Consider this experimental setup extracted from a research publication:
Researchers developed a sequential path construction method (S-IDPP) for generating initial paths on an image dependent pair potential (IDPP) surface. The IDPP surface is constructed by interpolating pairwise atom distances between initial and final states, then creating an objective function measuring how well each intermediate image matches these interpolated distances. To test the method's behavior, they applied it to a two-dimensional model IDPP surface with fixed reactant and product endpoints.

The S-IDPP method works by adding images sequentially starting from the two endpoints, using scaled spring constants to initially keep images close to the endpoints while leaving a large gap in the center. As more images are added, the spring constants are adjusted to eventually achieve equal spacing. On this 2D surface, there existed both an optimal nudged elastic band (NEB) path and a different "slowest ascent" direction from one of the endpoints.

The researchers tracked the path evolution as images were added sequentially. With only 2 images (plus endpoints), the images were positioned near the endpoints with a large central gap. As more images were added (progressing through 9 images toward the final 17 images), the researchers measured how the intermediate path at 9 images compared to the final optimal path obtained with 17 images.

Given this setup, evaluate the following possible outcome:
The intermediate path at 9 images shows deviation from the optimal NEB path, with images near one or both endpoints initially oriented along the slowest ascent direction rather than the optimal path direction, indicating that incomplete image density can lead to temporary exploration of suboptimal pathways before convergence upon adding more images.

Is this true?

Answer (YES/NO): YES